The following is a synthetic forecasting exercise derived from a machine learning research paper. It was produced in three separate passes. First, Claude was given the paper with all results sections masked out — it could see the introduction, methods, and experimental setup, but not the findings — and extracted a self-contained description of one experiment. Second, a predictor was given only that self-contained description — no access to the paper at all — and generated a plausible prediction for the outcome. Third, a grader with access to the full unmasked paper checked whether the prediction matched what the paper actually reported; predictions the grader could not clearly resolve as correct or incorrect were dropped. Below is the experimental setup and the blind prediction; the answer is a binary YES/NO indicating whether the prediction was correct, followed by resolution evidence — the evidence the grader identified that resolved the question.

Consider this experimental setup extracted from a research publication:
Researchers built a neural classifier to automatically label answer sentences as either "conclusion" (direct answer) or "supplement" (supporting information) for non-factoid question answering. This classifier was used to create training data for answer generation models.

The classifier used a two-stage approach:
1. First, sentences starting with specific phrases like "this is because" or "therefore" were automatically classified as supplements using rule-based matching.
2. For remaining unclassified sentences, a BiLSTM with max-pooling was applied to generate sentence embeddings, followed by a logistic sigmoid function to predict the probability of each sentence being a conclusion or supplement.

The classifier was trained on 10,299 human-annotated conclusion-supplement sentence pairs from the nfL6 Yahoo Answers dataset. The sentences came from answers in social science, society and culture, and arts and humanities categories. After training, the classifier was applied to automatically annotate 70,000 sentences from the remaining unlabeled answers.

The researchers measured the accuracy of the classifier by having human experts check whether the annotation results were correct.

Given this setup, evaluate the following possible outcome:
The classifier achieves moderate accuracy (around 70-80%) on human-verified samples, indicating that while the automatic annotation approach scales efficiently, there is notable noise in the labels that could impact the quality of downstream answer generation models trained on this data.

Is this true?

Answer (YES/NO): NO